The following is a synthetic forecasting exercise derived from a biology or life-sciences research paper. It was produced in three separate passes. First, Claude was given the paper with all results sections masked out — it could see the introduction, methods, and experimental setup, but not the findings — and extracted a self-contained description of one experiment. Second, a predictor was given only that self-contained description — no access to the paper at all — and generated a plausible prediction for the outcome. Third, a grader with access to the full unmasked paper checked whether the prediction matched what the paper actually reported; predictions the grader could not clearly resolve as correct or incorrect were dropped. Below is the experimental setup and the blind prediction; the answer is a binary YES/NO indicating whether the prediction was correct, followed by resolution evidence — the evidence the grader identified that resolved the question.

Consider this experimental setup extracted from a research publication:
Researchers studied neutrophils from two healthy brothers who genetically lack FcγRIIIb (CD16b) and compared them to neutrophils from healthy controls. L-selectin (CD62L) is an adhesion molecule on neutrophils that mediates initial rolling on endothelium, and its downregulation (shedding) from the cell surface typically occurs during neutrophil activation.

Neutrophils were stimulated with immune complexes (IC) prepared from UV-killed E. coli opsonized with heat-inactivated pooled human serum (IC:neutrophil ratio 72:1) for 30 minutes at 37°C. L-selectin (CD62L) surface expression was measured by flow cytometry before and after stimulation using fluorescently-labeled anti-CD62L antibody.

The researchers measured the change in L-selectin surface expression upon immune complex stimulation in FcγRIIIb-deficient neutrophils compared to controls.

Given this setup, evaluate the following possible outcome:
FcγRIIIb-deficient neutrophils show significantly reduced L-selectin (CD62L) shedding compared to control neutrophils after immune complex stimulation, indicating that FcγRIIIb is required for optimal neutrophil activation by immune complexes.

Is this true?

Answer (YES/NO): YES